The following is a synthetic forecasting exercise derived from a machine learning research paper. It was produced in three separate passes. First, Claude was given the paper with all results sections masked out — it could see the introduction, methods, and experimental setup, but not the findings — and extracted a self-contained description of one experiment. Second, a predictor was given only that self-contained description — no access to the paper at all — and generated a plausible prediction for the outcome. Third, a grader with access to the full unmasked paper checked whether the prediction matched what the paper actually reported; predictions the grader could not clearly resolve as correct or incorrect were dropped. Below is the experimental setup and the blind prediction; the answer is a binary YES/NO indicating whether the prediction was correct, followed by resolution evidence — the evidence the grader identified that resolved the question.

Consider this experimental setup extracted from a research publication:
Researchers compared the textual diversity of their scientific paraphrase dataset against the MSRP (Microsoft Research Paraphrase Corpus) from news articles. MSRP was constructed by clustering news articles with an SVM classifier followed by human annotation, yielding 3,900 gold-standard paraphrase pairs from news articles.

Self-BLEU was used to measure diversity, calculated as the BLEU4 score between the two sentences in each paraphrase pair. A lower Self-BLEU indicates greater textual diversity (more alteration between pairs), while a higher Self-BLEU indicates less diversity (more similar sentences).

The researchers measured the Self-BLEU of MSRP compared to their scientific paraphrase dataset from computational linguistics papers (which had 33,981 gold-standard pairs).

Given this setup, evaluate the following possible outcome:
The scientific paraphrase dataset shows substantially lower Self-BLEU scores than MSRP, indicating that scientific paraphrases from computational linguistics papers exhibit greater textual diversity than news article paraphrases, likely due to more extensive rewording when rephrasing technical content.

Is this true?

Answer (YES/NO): YES